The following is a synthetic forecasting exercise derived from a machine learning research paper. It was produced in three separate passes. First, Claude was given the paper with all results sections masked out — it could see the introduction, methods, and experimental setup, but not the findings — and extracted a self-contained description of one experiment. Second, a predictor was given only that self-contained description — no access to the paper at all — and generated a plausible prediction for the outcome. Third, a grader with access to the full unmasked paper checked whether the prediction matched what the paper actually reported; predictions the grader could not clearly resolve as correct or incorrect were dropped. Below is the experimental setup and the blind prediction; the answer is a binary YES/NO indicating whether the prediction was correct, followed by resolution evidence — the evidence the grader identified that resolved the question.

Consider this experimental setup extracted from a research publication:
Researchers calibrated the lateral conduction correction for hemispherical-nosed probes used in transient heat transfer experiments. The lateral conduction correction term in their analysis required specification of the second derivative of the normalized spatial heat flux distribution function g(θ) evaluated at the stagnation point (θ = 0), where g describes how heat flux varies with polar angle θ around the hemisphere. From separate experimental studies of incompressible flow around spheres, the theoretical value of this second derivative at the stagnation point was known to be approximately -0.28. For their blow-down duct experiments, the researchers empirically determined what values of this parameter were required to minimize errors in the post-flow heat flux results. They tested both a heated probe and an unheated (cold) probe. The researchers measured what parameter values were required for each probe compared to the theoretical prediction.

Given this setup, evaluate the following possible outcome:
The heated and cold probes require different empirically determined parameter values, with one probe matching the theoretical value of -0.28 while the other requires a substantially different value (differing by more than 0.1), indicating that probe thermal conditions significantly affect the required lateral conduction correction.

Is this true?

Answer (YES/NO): NO